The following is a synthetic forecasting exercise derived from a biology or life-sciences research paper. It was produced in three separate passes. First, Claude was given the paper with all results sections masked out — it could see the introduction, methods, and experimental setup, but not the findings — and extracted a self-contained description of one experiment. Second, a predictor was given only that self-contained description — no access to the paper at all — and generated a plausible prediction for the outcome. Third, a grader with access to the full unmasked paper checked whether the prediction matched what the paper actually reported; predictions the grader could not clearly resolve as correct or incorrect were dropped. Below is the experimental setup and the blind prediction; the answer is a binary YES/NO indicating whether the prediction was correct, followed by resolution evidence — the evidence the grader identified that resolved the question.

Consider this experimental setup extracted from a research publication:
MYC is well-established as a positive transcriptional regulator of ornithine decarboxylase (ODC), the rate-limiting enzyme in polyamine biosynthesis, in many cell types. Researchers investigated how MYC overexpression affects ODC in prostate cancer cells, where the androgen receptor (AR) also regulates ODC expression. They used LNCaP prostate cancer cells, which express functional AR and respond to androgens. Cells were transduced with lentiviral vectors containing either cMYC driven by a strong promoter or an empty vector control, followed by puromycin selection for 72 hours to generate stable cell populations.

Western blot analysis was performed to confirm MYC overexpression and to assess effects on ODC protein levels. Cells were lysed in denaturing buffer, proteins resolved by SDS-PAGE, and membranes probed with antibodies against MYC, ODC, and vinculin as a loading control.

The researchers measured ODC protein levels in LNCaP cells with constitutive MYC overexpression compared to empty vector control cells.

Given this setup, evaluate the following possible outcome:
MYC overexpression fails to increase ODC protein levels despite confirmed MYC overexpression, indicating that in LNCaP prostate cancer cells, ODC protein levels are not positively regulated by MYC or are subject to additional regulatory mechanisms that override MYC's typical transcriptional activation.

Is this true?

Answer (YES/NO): YES